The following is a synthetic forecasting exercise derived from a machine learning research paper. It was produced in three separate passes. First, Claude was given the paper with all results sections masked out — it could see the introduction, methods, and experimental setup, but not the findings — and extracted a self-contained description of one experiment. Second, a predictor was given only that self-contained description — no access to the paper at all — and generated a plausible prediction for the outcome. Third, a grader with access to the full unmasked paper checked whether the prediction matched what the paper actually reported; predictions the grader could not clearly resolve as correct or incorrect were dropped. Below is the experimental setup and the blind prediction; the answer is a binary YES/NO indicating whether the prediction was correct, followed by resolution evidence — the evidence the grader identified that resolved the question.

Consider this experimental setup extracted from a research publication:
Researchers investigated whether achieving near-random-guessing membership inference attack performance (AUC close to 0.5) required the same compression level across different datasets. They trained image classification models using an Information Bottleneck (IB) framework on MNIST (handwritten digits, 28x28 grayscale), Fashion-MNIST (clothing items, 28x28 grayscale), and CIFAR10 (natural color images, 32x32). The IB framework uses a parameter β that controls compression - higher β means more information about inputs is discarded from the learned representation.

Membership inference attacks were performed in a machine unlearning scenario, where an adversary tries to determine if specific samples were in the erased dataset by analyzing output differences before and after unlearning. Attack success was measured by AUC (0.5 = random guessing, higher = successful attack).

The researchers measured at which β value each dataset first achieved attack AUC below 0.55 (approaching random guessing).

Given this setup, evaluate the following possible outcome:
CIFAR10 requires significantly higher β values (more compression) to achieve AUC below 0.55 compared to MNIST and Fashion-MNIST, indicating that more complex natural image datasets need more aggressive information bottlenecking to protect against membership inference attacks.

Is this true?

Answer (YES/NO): YES